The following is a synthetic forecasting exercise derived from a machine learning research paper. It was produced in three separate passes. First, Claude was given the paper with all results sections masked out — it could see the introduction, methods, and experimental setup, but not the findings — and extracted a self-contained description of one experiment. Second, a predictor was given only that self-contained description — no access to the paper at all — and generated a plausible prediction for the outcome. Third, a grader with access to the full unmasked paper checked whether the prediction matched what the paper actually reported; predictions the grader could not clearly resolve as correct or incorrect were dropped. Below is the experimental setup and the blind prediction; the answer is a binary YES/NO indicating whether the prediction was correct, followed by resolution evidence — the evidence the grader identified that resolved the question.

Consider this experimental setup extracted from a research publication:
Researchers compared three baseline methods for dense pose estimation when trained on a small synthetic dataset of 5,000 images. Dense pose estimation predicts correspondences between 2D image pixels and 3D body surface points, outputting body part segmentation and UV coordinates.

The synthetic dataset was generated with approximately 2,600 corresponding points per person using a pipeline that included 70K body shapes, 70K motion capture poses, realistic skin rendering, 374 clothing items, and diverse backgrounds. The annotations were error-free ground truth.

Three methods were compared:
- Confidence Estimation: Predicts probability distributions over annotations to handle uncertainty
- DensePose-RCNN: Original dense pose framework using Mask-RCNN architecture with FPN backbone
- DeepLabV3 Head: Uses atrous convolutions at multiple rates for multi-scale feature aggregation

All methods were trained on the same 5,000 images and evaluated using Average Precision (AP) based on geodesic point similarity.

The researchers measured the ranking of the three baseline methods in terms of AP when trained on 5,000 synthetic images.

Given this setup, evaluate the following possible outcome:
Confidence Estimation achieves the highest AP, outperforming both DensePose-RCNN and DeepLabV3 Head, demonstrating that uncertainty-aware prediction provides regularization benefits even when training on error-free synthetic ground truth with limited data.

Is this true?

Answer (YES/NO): NO